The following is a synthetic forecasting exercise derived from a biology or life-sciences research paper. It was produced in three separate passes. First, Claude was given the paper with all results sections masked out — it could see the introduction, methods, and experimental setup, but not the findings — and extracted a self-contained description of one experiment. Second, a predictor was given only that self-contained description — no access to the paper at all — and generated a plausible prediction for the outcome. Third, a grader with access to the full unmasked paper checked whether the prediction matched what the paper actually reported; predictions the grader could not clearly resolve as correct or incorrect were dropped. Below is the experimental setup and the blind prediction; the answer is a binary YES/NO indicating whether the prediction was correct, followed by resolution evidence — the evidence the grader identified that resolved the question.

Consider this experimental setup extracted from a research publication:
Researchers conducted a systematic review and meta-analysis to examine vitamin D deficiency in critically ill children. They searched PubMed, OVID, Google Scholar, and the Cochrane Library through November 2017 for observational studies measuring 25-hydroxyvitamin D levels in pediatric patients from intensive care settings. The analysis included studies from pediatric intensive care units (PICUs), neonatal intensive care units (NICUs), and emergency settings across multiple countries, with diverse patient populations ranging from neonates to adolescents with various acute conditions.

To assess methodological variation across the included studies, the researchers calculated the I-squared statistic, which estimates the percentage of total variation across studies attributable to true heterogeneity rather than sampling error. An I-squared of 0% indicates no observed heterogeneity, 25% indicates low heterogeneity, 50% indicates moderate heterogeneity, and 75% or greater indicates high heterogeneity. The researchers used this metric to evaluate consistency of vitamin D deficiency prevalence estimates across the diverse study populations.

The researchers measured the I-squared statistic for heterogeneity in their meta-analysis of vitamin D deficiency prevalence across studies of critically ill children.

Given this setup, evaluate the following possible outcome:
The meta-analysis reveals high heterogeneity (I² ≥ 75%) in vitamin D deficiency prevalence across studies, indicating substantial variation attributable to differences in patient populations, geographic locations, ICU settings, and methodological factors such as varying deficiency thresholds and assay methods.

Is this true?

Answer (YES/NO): YES